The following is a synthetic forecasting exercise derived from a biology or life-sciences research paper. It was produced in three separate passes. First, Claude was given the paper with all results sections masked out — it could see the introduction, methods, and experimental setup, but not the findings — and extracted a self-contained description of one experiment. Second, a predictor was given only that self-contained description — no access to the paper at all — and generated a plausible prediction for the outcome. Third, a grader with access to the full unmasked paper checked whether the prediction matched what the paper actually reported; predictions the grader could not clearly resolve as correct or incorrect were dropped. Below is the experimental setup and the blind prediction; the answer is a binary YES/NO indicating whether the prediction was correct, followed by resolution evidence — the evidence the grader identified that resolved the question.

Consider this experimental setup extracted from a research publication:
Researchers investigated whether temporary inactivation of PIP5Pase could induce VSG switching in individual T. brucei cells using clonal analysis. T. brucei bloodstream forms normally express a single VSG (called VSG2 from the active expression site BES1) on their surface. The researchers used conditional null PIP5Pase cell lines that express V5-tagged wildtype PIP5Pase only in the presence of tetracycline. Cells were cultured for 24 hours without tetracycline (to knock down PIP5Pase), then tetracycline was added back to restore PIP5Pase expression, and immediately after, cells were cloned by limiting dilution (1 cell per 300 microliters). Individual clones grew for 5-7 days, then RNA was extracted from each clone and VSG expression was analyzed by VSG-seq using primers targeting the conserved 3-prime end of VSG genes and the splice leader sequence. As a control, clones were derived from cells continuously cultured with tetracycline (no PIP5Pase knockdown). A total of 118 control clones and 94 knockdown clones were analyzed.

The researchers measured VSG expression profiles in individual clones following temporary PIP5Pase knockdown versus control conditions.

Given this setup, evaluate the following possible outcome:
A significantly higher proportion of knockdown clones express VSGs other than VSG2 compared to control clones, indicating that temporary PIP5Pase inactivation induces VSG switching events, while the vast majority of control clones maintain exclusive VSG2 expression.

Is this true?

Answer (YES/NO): YES